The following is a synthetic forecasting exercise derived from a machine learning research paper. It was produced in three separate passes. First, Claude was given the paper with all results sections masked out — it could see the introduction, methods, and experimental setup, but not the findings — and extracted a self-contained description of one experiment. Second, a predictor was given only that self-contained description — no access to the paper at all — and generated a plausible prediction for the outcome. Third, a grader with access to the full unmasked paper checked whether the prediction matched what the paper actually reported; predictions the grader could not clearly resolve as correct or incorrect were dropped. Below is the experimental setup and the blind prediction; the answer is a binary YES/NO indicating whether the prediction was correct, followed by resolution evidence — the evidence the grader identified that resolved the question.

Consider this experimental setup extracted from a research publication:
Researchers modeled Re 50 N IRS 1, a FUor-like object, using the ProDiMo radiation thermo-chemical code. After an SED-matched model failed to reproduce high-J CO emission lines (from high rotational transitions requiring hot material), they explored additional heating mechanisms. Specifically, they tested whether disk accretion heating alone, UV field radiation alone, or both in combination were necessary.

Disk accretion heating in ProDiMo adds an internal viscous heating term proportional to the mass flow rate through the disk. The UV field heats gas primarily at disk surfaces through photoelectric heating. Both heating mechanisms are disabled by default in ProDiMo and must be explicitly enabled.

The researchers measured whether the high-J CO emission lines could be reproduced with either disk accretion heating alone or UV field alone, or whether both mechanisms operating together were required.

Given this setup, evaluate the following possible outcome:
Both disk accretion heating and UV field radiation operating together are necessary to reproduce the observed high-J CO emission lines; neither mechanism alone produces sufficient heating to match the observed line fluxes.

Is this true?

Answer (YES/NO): YES